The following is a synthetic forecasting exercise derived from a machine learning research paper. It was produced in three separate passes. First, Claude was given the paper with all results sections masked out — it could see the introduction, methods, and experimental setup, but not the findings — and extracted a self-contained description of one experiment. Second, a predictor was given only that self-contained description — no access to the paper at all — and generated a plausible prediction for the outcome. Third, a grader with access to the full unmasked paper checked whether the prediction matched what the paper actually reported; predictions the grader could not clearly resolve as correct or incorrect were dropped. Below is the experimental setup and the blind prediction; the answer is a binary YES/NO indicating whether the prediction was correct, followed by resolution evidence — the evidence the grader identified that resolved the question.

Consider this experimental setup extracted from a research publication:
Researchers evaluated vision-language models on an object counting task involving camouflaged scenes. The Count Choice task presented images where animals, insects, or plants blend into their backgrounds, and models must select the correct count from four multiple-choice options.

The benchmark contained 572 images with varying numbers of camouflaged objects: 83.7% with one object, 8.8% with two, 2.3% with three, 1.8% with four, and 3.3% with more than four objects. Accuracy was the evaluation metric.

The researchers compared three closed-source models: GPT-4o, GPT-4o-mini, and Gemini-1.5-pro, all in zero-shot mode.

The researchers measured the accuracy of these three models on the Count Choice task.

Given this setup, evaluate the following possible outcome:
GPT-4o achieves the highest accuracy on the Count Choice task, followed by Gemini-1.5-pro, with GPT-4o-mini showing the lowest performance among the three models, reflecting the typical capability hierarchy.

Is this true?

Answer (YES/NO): YES